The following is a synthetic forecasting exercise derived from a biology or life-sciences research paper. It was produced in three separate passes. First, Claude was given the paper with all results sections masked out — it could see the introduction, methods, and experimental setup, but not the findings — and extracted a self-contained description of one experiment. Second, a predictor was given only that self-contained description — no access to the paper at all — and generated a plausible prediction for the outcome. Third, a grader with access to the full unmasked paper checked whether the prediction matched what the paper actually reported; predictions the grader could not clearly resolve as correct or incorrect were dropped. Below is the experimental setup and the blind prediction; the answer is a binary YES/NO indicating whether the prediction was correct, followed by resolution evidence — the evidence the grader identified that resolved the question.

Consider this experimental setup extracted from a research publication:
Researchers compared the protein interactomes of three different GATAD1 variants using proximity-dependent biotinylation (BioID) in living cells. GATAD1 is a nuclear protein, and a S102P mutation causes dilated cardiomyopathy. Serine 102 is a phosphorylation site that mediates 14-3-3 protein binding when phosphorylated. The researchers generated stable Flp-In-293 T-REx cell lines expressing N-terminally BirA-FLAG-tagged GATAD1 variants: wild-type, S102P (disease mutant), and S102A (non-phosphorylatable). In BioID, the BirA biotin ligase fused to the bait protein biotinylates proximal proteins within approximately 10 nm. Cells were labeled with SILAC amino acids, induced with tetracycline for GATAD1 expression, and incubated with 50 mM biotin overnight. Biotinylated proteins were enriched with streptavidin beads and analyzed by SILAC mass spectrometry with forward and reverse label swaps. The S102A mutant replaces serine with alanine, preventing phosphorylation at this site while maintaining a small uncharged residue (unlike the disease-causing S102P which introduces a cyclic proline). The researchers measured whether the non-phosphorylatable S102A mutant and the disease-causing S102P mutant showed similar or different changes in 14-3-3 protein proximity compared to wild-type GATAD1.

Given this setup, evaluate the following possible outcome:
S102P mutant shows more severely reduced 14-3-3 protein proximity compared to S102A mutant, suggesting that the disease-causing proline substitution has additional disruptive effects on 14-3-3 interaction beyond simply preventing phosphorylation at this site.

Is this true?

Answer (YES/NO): NO